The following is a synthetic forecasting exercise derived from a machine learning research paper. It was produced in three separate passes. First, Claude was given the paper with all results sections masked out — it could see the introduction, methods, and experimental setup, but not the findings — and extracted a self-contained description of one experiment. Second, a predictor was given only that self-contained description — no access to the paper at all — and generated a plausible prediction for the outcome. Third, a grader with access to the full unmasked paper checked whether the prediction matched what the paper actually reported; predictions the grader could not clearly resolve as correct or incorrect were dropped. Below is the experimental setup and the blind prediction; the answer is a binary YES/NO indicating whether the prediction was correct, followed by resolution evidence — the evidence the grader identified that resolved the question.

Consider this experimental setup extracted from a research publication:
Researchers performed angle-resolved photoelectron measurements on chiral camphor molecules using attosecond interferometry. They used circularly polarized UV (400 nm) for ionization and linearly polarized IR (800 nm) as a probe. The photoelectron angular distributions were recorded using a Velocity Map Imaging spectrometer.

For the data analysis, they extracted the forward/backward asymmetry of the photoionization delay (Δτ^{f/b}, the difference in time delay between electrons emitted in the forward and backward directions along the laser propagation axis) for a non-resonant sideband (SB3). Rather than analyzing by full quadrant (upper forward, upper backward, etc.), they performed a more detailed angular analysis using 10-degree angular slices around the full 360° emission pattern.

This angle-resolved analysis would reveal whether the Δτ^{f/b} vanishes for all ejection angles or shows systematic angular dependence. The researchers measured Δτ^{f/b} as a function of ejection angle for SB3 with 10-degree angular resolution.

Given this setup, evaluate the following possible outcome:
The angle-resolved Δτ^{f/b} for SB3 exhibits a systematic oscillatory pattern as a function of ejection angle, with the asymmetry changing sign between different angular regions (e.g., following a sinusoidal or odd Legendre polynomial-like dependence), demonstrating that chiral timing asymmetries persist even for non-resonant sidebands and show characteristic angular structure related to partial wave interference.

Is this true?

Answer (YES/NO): NO